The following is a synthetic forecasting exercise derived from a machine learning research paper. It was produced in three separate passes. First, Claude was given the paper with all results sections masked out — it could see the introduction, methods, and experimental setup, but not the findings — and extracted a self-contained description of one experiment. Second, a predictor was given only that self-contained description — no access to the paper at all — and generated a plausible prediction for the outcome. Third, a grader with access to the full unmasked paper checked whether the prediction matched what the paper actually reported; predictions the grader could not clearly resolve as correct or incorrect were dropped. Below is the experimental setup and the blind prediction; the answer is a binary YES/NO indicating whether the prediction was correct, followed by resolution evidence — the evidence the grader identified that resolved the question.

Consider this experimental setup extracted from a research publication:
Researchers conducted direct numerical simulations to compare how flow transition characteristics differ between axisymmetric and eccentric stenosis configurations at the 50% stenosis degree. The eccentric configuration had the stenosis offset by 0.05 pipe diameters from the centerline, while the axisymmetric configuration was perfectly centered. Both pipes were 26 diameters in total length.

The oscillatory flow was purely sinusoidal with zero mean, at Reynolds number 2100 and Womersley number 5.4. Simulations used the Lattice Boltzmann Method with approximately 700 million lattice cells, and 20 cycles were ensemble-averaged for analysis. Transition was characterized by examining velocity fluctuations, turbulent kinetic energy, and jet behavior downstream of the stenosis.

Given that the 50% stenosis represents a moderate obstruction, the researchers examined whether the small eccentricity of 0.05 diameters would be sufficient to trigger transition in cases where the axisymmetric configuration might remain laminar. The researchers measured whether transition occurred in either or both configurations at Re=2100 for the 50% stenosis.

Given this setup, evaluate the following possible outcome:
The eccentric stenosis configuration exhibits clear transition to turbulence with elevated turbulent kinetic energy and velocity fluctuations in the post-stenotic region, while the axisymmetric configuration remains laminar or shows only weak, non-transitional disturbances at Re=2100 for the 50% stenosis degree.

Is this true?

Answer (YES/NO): NO